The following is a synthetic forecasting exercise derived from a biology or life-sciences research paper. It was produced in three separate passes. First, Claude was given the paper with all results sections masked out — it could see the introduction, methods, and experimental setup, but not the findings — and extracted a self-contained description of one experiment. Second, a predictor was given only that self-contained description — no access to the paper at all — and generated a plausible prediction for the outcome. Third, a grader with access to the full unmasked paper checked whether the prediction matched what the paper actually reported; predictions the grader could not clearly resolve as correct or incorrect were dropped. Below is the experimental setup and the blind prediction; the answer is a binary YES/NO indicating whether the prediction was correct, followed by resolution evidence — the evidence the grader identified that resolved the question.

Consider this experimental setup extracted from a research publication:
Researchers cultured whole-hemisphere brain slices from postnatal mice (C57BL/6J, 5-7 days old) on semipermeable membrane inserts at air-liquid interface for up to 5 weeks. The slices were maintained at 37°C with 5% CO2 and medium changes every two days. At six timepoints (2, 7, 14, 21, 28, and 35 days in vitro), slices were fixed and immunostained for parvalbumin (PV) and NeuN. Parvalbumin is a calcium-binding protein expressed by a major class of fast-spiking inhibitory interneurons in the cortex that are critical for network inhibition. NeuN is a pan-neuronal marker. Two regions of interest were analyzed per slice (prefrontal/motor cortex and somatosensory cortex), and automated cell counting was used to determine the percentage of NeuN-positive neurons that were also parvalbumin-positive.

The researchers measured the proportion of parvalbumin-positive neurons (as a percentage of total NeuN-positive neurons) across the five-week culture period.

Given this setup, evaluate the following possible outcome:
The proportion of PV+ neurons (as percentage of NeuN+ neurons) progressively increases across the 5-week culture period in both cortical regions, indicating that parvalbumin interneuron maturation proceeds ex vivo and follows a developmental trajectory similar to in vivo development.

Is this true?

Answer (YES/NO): NO